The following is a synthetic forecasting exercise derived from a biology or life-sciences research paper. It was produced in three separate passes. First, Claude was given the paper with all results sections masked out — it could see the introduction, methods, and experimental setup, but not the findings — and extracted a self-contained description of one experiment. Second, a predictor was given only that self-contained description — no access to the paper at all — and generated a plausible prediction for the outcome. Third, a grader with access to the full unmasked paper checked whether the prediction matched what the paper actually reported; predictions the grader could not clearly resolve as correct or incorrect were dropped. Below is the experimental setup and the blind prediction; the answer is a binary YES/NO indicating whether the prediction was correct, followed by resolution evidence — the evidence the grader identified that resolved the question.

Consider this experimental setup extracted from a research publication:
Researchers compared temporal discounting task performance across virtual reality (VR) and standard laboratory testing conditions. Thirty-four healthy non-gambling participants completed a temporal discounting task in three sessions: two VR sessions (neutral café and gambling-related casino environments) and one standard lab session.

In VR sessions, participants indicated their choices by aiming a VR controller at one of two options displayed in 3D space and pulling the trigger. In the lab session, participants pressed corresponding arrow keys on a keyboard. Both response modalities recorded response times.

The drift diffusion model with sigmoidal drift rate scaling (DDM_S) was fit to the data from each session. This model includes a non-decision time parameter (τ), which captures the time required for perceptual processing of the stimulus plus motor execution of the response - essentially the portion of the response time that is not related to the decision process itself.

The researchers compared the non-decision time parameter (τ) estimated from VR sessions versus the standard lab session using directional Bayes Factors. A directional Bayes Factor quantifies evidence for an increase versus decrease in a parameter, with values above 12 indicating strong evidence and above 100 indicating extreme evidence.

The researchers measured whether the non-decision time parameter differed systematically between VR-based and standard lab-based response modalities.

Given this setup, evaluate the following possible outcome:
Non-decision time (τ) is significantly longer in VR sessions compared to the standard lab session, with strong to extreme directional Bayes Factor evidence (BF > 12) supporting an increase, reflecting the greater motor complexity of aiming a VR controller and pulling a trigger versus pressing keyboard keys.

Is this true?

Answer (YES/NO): YES